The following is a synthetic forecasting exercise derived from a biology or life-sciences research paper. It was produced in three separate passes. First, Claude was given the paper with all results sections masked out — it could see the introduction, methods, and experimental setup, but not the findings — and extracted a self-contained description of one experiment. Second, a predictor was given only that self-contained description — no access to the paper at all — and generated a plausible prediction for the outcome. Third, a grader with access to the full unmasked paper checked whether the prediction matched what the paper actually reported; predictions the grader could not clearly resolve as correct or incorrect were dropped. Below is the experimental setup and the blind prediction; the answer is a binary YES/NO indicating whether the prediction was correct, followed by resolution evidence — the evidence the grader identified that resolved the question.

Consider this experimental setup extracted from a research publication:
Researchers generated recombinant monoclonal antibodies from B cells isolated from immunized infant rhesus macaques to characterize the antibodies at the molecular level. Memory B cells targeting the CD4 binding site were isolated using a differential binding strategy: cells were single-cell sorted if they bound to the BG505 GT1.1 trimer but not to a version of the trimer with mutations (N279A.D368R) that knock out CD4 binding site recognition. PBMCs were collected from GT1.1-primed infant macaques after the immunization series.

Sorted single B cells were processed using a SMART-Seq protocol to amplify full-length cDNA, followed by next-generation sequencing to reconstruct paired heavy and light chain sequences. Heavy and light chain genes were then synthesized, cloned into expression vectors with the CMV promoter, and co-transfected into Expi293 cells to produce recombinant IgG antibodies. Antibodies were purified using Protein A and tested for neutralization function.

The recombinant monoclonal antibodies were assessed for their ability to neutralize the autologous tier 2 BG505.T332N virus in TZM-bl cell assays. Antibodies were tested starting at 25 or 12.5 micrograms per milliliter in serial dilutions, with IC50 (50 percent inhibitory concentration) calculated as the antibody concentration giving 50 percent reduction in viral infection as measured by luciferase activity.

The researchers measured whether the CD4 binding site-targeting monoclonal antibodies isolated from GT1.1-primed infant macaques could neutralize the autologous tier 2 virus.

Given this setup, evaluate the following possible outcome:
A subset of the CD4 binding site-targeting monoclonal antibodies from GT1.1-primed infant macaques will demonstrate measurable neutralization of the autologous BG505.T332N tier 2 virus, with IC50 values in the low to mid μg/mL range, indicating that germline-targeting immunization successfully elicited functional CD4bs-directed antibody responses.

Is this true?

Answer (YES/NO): YES